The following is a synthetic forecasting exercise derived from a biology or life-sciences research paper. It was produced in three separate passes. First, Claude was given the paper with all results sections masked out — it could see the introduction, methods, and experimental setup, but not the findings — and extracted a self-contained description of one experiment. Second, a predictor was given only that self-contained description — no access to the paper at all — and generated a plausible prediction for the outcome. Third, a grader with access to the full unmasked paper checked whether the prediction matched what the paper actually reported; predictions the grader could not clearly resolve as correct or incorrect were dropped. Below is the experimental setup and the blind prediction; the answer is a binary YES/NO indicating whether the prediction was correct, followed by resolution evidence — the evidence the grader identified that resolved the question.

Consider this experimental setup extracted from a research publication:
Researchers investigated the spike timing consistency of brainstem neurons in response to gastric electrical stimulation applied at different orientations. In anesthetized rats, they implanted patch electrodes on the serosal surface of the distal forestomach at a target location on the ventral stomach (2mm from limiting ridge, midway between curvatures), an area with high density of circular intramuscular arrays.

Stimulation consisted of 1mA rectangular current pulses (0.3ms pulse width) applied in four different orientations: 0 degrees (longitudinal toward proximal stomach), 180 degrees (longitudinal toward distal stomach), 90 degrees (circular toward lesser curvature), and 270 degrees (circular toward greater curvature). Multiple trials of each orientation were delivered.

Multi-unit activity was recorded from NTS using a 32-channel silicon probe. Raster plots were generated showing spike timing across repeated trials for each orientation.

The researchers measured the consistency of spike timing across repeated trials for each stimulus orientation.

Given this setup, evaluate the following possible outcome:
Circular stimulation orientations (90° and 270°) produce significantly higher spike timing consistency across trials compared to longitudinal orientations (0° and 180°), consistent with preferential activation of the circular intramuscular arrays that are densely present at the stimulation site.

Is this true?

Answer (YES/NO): NO